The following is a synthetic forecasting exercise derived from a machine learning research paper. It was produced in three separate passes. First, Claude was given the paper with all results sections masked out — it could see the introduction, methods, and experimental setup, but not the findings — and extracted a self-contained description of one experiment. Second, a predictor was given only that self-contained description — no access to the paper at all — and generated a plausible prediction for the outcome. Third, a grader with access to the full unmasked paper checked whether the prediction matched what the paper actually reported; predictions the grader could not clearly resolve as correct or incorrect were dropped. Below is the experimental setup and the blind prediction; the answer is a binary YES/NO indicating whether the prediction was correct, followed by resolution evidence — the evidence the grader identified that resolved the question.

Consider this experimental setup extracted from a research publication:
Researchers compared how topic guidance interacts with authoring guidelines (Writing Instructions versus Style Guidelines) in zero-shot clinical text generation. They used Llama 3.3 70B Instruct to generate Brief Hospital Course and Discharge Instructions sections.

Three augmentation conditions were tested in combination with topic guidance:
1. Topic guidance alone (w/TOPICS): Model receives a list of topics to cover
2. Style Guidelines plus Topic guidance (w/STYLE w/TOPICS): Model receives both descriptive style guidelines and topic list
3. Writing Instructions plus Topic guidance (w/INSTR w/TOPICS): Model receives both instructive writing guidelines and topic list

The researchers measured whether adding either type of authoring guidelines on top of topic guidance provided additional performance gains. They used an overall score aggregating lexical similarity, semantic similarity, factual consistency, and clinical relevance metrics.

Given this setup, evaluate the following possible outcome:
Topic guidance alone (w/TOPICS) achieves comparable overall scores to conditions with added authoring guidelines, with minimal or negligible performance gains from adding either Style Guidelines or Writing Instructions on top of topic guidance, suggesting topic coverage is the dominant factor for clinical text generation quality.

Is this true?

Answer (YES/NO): YES